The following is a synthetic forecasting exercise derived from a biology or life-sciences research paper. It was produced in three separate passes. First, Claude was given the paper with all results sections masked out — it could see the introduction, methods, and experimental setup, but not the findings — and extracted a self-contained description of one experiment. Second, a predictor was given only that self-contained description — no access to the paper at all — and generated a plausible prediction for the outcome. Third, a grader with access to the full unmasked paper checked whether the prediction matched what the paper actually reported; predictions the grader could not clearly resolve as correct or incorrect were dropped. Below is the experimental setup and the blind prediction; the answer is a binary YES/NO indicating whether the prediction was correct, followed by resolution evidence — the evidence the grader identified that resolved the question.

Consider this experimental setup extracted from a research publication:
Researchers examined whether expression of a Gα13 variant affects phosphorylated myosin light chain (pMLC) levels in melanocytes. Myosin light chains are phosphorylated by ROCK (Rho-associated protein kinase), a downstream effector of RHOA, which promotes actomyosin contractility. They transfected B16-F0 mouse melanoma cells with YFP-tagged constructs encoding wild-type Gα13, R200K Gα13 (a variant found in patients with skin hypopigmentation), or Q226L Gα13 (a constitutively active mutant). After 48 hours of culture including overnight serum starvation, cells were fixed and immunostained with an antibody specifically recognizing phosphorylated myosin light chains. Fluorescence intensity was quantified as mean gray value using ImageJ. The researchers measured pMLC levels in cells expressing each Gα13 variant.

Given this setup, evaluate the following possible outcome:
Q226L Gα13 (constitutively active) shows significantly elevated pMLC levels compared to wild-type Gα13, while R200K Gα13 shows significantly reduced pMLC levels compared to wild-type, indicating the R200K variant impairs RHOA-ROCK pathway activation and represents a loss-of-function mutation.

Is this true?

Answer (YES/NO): NO